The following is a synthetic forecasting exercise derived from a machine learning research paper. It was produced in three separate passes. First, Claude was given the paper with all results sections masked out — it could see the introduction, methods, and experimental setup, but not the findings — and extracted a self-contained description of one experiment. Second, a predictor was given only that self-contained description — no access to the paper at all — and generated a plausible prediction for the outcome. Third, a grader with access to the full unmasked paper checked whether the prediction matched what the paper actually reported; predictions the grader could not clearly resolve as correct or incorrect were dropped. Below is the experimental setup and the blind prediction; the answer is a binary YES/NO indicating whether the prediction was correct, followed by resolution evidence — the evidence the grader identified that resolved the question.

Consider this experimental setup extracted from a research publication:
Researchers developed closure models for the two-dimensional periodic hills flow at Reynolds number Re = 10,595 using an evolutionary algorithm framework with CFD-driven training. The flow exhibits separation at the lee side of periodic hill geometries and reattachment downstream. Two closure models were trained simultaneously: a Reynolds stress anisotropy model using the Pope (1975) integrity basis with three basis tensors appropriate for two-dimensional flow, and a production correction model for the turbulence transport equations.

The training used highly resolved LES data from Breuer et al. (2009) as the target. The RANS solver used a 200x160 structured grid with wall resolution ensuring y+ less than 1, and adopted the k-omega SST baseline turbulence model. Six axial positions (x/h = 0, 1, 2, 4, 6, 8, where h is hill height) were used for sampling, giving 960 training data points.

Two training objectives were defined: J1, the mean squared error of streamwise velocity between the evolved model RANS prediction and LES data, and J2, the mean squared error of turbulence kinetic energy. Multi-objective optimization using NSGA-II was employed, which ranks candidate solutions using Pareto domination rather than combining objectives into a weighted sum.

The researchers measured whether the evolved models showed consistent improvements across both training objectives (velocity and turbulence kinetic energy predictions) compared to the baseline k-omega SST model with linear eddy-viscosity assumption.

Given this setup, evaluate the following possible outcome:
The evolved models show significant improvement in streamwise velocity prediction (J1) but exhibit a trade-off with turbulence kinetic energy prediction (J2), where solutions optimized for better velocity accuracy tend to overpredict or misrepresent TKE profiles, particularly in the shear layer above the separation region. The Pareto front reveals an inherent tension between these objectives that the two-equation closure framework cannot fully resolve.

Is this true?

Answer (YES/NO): NO